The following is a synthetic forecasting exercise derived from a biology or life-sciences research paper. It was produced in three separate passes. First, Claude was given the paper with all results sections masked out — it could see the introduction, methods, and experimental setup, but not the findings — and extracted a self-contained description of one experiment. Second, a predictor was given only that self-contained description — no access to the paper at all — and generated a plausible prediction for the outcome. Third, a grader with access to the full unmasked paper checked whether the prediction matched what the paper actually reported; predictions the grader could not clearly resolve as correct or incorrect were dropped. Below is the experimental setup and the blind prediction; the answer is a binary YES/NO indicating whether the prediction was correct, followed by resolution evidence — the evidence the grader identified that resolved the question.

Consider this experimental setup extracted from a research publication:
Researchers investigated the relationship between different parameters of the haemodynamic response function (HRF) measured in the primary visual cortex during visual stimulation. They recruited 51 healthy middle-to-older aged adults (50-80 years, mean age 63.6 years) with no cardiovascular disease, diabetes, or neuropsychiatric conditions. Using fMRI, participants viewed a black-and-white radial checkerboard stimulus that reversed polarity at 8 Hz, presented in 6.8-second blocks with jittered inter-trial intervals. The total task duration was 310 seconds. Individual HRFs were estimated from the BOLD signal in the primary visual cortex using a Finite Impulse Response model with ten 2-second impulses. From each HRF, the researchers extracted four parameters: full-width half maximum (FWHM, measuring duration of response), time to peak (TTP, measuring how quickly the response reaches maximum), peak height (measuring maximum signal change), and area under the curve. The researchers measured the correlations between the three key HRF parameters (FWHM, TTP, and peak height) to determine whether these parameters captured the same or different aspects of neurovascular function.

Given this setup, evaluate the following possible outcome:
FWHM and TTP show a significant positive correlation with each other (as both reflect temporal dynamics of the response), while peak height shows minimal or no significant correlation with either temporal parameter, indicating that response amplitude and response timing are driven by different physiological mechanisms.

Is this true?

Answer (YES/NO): NO